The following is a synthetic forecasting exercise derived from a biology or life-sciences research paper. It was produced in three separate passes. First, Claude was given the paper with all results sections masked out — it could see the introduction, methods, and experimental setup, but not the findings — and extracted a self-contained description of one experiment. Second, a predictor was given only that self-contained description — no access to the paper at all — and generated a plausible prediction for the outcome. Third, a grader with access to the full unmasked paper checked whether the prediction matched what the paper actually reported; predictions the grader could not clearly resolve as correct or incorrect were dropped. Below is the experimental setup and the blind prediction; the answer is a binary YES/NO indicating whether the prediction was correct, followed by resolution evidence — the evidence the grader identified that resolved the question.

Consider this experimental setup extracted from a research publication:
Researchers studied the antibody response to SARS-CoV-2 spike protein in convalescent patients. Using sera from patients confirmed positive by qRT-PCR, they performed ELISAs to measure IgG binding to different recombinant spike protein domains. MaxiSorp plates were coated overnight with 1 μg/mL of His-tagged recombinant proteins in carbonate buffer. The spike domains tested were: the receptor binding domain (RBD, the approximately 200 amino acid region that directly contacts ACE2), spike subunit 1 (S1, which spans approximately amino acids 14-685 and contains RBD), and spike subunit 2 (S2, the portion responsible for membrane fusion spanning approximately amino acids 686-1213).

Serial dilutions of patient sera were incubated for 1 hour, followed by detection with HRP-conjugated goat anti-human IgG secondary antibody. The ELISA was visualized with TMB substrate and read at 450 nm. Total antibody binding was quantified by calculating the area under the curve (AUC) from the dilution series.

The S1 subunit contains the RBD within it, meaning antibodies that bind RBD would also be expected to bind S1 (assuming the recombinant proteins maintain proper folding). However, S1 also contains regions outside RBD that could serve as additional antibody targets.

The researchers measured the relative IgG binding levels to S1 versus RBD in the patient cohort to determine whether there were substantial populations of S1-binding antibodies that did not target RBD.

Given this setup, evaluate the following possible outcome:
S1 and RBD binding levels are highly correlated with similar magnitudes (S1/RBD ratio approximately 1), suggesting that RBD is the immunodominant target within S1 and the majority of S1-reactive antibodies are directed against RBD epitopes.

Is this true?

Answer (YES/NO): NO